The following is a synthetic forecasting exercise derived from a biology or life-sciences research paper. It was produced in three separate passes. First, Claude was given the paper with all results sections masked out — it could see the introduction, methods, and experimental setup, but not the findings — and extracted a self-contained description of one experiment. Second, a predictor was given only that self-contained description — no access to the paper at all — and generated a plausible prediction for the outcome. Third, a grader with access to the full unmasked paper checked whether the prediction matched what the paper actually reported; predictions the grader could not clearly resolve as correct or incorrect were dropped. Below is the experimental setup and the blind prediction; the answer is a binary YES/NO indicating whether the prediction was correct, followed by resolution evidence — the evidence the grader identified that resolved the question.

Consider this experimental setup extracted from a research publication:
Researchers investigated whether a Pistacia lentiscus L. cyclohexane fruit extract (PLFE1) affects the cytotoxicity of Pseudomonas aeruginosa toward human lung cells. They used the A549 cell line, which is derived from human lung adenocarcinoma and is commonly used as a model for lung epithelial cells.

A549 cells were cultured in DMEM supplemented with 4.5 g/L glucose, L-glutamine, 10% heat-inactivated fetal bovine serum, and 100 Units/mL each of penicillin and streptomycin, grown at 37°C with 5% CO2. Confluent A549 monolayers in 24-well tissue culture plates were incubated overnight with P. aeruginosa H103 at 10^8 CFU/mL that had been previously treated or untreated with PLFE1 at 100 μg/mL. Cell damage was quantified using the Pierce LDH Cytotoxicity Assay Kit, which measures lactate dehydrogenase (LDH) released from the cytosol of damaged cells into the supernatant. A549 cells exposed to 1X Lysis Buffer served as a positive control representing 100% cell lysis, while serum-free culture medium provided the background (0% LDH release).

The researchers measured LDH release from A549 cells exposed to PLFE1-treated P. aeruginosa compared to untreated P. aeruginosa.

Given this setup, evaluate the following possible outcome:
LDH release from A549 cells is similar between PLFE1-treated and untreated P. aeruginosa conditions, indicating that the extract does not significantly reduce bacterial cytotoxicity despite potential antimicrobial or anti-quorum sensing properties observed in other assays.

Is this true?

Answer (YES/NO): NO